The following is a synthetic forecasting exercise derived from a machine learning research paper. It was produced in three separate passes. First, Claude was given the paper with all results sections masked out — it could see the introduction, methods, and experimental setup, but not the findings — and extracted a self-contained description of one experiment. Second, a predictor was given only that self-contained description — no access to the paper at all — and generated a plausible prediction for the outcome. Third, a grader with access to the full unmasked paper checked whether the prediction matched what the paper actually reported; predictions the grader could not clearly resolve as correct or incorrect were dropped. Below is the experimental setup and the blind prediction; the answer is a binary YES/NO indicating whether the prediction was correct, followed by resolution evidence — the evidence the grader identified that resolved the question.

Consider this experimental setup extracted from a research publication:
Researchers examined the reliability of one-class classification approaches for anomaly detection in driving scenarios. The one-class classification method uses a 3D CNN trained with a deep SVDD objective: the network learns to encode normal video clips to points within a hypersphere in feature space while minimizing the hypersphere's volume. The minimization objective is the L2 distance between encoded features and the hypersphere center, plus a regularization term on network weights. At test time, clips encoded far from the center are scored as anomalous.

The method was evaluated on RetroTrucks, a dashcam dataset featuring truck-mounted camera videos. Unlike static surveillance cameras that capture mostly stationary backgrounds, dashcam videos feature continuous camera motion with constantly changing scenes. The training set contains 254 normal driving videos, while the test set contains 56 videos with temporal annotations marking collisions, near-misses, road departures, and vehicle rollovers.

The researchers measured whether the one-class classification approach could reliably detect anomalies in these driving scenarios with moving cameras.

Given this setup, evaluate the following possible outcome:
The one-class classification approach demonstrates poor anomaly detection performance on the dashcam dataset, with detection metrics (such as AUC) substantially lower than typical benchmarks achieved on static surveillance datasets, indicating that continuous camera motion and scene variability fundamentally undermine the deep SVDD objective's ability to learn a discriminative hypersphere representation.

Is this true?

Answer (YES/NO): NO